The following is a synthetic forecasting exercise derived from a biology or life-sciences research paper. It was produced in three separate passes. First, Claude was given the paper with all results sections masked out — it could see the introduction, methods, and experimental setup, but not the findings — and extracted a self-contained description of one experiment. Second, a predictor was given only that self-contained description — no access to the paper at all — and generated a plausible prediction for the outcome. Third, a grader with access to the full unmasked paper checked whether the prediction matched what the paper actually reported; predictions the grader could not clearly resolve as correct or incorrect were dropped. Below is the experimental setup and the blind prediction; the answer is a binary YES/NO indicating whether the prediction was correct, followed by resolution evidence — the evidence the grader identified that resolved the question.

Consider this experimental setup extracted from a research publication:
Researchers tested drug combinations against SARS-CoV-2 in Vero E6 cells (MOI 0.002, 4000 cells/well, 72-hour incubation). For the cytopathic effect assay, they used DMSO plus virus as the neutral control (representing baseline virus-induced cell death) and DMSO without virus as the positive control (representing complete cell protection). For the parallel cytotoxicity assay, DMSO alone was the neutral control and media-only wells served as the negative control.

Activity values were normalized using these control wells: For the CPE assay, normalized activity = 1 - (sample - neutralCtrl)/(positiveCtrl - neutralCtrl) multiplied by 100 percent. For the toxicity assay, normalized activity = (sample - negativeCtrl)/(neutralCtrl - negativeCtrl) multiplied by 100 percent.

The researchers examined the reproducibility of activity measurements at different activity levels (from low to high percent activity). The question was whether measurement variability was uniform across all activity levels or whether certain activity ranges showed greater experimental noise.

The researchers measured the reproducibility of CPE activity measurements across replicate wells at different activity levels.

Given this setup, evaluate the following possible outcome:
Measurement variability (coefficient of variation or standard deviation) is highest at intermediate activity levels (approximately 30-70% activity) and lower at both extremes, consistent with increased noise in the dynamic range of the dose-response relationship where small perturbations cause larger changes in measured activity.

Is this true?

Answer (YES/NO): YES